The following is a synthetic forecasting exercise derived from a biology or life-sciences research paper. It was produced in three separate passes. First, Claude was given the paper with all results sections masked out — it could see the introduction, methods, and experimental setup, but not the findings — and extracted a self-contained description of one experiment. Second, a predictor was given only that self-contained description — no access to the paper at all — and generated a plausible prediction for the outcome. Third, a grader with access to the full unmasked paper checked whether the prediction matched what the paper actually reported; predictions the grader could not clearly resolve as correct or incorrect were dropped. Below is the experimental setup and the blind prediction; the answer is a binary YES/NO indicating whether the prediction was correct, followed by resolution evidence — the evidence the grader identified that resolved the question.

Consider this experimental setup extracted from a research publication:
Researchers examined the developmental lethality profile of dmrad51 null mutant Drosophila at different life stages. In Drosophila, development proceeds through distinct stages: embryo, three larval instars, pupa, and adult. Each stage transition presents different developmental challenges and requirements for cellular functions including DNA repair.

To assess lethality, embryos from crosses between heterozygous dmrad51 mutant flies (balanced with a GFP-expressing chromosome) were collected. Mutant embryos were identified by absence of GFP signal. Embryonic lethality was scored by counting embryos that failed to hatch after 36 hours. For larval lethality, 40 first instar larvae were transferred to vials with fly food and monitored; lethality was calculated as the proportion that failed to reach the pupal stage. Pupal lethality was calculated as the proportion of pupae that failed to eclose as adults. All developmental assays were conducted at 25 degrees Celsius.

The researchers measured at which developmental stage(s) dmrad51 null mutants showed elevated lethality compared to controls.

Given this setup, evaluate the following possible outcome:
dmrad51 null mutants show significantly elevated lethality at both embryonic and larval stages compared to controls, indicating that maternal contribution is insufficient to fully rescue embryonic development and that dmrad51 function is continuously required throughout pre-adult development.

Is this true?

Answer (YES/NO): NO